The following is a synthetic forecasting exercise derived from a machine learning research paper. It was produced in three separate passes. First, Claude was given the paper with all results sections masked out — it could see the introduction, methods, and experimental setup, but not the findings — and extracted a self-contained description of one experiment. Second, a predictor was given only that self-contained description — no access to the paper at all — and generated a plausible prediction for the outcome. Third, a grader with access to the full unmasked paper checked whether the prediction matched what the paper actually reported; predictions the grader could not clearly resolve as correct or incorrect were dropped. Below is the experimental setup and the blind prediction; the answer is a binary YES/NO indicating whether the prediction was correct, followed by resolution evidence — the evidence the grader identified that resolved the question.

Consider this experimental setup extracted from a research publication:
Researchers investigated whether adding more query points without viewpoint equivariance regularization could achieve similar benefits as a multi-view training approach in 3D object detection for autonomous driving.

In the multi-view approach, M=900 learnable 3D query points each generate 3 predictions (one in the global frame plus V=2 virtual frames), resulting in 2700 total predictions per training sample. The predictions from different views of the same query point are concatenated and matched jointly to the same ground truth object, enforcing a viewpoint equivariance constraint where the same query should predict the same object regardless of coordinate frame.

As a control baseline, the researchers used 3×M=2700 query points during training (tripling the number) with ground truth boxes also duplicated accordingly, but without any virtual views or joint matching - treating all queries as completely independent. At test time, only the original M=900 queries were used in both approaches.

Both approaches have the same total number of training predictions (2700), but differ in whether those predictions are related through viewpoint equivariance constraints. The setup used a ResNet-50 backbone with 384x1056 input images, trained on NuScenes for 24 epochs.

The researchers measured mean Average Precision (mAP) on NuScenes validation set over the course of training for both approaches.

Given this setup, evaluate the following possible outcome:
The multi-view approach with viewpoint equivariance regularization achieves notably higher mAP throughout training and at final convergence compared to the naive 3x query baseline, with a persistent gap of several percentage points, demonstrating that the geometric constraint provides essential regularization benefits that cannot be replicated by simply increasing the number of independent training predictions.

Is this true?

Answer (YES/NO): NO